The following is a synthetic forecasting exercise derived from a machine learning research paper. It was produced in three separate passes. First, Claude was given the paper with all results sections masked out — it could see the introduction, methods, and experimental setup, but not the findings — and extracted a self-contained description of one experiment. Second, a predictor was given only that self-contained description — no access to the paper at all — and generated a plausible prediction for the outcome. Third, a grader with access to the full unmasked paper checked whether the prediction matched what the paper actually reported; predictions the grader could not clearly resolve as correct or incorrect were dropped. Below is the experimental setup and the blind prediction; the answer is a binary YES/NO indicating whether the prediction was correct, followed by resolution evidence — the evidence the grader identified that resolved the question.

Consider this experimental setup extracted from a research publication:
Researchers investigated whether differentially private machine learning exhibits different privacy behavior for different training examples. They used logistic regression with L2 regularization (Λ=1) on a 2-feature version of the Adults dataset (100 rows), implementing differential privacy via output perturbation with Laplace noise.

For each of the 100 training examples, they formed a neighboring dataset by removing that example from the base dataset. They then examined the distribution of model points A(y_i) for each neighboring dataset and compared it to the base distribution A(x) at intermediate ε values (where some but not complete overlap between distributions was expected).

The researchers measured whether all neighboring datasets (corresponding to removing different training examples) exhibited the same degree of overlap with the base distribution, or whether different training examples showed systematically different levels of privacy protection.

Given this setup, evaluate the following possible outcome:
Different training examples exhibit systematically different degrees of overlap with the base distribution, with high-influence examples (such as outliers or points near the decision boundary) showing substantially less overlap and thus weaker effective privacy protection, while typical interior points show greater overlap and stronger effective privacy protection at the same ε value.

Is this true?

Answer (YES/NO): YES